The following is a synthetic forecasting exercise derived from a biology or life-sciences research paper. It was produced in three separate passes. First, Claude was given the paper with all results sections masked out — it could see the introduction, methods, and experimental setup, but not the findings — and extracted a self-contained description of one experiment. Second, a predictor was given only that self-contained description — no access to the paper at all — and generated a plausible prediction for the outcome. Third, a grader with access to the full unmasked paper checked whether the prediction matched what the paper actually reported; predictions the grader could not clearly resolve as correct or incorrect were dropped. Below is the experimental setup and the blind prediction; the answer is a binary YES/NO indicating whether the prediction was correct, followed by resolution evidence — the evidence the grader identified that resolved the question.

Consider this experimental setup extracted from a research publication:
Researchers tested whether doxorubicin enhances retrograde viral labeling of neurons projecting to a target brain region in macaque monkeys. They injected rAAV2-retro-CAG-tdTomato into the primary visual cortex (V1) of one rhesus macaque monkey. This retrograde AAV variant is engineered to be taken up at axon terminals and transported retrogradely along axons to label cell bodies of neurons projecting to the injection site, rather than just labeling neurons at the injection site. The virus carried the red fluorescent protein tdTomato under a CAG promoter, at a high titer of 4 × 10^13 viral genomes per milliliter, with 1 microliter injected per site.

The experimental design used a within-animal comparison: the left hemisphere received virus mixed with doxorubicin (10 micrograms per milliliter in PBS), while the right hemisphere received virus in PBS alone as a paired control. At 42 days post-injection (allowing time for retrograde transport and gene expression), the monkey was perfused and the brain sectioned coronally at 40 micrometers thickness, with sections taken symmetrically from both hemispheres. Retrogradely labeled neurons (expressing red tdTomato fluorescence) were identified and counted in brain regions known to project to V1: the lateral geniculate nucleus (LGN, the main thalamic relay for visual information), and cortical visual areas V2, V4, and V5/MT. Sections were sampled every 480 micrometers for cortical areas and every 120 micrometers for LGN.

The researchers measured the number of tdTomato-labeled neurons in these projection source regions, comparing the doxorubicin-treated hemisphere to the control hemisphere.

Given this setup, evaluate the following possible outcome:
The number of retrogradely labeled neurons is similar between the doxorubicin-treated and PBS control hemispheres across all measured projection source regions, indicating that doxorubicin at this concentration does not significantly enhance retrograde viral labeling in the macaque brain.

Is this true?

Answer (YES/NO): NO